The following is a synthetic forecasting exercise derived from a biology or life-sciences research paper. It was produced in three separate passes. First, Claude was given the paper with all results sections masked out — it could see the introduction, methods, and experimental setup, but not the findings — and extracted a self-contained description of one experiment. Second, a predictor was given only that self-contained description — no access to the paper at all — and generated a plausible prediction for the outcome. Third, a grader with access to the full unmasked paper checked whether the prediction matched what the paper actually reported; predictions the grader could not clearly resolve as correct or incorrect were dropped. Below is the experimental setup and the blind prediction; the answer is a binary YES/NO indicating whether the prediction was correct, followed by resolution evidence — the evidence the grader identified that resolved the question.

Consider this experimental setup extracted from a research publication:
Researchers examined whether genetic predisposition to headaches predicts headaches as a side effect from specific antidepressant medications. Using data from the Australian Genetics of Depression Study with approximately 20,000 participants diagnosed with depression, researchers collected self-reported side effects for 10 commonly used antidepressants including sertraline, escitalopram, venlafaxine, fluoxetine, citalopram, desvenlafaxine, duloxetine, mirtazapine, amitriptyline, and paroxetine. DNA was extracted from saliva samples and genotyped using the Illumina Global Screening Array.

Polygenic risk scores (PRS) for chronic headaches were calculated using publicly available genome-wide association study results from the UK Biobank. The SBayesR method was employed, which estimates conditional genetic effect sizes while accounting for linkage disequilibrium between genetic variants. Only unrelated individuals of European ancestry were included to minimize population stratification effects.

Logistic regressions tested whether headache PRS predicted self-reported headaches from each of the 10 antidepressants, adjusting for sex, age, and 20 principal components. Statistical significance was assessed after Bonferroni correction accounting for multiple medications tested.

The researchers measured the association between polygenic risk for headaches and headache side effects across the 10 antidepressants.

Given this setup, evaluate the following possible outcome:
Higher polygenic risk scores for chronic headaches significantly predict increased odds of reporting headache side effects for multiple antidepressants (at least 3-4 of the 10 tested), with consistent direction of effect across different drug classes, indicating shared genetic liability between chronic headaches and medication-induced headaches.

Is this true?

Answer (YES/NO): NO